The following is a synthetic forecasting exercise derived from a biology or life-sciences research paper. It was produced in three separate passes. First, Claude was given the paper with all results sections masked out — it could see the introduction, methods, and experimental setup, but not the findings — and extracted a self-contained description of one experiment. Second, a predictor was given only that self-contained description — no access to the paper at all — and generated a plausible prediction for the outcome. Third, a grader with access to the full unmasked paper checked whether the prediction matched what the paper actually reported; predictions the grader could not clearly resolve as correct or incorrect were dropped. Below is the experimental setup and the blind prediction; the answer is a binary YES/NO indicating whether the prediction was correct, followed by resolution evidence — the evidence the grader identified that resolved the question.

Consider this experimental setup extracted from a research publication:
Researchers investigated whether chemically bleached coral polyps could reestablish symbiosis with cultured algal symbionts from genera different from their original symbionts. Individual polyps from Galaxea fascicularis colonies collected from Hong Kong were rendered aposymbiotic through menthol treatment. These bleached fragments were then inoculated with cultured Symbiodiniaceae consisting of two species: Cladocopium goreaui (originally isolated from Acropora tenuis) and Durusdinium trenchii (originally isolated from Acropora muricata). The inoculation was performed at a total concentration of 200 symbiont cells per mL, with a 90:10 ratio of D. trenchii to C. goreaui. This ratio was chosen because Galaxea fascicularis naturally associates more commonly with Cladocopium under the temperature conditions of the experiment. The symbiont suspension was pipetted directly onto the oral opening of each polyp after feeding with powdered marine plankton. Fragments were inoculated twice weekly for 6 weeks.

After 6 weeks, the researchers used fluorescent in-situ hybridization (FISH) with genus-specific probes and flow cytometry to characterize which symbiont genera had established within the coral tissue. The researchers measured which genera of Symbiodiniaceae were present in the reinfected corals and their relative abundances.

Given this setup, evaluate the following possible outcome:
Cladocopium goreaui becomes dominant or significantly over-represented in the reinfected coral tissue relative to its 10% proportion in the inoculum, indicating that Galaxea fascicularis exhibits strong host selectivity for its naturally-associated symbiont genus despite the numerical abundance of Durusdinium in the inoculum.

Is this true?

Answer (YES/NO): YES